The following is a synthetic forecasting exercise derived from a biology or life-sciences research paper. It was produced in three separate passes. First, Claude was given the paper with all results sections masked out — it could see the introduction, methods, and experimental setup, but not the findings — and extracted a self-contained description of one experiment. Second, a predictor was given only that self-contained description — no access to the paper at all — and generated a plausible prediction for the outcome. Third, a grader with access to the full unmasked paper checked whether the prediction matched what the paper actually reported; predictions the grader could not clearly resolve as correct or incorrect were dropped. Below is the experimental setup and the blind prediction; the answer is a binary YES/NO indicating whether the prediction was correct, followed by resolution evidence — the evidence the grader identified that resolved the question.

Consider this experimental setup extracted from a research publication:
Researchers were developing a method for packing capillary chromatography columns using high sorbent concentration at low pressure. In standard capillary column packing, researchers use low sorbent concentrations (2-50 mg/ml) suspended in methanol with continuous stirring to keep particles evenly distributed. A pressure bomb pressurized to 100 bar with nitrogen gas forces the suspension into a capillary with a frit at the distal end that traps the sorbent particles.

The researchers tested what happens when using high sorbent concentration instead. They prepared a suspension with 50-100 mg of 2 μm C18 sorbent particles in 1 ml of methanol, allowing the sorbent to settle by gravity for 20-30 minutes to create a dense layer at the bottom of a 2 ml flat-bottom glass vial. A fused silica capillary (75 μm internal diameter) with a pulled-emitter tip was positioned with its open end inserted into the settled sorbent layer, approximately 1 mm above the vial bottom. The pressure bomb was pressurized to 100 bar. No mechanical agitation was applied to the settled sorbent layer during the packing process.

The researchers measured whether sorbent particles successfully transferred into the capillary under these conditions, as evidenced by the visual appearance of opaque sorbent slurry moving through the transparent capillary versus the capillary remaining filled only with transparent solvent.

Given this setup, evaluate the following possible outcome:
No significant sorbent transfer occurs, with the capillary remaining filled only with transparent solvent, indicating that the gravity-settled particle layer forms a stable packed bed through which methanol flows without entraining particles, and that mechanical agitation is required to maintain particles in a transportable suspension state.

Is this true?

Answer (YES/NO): NO